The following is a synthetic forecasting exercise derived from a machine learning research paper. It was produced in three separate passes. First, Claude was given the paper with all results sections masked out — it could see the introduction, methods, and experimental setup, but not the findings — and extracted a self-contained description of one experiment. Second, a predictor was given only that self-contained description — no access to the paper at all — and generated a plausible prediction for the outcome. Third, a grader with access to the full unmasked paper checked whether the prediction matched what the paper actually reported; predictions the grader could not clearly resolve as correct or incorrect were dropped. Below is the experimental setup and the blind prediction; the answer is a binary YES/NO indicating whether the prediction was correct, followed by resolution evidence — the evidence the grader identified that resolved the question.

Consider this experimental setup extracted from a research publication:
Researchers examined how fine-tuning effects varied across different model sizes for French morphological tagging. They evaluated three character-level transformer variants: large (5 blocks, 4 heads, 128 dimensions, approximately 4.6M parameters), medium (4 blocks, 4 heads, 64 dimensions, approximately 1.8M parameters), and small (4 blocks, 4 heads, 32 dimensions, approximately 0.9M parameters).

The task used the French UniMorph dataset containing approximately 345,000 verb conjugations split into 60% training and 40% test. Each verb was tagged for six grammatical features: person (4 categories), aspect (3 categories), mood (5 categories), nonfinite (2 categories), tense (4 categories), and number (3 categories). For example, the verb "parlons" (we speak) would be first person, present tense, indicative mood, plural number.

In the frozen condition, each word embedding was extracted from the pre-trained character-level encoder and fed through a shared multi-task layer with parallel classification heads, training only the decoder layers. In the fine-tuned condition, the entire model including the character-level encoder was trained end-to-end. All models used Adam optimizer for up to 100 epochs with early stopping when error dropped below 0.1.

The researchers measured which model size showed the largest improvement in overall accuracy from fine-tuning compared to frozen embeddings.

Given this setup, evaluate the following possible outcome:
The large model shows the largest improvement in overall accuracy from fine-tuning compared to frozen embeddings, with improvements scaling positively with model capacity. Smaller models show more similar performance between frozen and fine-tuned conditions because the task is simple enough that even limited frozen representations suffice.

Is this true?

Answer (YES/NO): NO